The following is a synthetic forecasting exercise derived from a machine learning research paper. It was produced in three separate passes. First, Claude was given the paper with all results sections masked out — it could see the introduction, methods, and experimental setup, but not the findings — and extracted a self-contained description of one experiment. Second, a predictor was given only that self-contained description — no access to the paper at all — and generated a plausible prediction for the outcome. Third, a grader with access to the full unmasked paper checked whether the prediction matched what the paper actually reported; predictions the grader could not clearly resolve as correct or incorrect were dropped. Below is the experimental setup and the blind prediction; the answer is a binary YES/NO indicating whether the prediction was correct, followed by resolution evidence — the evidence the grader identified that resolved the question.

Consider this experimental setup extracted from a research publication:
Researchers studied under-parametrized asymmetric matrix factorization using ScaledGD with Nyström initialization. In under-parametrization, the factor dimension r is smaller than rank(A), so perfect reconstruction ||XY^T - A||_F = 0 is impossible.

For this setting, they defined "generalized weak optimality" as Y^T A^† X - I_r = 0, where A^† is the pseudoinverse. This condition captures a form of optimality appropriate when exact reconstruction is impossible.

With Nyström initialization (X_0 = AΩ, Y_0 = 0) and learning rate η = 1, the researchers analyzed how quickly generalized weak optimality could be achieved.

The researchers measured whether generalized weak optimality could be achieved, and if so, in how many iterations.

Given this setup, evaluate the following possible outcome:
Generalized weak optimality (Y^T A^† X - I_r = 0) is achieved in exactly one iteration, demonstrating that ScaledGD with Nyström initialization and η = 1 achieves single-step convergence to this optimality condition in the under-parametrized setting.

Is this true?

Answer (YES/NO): YES